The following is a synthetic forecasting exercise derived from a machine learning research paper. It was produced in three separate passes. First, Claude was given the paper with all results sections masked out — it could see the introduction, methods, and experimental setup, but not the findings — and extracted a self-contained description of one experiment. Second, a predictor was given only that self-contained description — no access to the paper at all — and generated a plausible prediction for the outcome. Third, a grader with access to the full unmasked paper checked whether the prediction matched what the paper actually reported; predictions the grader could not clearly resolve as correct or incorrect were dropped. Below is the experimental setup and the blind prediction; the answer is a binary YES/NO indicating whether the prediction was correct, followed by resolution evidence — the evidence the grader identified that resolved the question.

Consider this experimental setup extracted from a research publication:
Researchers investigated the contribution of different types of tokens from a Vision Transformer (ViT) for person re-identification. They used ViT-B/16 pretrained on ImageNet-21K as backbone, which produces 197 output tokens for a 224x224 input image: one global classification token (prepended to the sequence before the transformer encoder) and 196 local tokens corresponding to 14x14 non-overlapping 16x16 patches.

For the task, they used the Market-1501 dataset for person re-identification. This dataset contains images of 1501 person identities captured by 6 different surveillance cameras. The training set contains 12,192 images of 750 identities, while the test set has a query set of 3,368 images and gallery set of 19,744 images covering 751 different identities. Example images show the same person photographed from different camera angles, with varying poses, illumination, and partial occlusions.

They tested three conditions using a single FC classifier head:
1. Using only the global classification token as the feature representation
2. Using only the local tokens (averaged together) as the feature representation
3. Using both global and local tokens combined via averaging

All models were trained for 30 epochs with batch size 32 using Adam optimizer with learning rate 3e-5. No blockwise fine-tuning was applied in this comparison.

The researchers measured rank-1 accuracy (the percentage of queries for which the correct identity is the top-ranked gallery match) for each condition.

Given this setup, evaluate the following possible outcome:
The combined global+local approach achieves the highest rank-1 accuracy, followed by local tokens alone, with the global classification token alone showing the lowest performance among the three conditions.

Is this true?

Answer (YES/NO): NO